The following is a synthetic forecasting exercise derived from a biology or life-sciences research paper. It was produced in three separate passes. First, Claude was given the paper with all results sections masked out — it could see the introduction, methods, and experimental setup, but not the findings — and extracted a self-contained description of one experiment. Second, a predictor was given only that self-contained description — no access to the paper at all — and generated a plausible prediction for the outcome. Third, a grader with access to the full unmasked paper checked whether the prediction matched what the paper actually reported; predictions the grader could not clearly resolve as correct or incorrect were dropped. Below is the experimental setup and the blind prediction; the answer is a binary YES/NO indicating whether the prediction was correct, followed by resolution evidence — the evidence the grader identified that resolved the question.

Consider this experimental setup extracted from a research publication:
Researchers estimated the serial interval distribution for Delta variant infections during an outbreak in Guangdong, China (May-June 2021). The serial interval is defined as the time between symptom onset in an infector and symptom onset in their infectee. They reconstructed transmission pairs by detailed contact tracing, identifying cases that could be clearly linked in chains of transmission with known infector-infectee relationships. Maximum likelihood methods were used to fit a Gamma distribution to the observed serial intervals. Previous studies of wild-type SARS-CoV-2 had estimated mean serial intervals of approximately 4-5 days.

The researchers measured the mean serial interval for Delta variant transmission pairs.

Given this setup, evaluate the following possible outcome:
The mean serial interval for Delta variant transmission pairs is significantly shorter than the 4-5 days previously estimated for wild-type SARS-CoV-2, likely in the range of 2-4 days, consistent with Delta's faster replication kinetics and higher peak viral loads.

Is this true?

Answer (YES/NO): NO